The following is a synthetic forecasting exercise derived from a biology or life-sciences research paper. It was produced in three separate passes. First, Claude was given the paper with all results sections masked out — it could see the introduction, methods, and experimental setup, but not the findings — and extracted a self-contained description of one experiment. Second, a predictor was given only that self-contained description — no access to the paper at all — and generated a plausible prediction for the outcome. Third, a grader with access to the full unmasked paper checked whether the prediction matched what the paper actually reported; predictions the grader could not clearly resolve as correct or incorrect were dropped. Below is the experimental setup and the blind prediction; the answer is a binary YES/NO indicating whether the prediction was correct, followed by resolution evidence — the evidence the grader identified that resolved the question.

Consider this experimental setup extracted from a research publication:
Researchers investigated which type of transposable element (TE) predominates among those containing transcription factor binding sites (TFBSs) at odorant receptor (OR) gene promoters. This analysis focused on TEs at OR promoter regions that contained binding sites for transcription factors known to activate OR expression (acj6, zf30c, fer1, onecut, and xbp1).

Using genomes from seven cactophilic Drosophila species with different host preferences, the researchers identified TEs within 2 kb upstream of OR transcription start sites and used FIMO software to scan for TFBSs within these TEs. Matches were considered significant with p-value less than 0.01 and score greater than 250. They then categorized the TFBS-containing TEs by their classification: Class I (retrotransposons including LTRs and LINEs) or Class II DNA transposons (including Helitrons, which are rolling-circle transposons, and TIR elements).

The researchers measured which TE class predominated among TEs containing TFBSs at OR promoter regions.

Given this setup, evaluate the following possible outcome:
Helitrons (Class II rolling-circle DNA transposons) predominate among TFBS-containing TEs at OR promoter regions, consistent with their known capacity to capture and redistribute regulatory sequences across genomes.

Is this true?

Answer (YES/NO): YES